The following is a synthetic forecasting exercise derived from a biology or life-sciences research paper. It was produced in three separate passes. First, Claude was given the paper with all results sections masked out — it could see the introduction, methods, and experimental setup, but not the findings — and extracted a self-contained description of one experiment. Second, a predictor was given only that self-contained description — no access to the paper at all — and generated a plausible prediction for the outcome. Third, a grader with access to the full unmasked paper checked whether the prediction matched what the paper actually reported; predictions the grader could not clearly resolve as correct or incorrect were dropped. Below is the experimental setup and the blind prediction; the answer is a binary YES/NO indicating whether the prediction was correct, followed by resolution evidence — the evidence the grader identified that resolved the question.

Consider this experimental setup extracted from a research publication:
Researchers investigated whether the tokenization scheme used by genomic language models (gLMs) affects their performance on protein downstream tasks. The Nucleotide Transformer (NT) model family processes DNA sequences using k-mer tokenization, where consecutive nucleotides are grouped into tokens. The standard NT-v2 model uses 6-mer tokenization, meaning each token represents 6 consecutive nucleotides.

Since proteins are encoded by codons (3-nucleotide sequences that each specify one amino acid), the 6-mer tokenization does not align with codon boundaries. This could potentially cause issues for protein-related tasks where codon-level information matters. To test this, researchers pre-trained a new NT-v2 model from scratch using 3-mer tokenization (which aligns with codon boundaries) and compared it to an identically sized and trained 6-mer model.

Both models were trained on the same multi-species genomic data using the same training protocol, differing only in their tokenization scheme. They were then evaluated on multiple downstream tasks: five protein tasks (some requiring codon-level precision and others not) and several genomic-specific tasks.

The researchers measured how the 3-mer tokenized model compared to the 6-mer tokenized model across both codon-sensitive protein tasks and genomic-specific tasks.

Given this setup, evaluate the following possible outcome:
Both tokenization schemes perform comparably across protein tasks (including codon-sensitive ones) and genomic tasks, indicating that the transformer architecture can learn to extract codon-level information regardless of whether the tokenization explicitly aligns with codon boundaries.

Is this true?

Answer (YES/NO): NO